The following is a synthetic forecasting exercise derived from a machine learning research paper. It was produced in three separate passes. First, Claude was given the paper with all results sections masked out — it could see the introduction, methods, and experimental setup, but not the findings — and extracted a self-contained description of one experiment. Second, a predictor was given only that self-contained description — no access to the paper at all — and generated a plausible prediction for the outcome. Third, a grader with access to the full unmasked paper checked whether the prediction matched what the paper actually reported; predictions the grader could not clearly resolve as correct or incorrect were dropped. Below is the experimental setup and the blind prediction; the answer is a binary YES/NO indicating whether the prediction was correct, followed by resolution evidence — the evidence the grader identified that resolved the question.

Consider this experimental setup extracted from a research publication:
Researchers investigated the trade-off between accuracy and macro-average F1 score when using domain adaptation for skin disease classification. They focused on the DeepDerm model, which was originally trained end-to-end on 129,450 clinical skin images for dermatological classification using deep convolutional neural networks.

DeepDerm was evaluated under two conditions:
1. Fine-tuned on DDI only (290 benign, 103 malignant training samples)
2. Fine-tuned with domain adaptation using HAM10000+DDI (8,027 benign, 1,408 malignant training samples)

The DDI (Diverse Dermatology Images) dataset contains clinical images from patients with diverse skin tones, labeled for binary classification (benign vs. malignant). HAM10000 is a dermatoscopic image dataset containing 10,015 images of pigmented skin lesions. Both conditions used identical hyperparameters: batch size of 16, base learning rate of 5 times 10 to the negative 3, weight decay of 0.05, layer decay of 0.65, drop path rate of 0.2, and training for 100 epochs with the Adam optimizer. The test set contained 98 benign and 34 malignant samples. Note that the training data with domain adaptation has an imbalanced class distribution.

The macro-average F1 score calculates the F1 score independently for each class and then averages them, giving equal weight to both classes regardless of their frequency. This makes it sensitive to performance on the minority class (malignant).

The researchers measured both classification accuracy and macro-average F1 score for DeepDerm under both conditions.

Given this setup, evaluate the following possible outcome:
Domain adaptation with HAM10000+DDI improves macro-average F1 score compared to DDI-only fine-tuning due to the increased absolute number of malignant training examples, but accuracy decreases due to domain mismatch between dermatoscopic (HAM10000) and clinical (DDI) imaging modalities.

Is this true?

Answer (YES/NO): NO